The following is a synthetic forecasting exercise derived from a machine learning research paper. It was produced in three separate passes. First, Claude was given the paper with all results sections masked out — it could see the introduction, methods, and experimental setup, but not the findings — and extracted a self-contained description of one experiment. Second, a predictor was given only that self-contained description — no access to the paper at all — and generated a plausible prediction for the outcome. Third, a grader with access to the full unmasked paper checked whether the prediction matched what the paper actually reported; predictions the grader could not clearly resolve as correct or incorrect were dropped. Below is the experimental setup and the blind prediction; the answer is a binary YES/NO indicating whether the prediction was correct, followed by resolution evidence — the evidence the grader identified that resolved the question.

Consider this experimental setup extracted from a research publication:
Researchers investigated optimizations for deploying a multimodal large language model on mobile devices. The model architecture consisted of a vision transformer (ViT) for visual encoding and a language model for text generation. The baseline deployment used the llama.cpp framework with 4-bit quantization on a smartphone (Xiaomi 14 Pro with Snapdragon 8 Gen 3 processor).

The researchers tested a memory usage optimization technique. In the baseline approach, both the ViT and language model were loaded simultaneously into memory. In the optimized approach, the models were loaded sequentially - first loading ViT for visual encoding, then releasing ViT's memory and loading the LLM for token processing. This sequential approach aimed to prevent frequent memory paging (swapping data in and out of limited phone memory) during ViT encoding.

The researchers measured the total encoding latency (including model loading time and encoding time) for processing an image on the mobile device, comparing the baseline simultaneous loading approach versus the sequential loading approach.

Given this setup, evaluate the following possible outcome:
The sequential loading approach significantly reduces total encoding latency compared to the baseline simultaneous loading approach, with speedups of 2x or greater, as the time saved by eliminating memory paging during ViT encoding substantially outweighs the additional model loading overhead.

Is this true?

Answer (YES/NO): NO